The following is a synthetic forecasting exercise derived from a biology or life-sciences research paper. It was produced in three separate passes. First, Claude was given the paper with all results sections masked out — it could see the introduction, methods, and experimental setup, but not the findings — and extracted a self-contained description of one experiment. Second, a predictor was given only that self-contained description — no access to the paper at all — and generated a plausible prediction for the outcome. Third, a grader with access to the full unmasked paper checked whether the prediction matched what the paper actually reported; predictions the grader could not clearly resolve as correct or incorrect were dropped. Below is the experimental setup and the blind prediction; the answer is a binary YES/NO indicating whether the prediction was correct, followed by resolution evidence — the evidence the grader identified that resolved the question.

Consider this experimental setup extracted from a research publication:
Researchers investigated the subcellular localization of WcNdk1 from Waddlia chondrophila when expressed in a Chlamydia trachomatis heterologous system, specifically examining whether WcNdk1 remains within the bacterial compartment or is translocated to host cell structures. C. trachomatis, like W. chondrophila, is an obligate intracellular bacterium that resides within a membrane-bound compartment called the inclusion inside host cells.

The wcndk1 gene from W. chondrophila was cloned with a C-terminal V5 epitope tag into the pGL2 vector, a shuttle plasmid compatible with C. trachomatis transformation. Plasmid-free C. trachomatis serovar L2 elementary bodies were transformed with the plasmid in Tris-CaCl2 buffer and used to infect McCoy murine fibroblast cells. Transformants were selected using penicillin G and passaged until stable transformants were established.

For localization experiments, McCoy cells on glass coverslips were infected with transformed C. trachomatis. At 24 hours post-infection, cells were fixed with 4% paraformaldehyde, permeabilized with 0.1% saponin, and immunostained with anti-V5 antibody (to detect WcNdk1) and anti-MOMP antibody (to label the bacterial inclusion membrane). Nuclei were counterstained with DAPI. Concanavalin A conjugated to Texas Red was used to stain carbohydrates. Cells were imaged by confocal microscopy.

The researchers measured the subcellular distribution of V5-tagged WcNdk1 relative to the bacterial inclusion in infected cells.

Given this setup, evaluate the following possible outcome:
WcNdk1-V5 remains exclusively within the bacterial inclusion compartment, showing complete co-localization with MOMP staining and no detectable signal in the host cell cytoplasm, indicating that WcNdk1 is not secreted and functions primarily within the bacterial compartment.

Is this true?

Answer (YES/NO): NO